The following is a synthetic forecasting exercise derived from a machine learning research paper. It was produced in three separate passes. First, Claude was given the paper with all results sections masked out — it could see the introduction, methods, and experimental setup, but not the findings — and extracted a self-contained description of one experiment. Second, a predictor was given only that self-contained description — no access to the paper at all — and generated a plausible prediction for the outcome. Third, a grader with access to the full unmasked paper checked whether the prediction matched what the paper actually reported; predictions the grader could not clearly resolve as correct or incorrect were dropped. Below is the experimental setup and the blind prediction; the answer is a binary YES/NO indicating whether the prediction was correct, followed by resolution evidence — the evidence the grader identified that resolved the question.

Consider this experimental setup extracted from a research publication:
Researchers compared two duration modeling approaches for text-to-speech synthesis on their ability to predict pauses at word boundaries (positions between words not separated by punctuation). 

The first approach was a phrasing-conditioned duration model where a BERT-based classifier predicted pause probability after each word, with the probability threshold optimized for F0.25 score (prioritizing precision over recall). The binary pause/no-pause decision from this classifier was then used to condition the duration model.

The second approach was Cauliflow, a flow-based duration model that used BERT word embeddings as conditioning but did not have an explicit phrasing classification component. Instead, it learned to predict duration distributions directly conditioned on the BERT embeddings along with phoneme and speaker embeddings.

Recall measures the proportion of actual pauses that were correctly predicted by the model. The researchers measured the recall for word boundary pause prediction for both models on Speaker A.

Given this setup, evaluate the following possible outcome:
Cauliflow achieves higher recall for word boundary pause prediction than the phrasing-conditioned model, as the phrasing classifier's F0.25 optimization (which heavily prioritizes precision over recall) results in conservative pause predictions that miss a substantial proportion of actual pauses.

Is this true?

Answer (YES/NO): NO